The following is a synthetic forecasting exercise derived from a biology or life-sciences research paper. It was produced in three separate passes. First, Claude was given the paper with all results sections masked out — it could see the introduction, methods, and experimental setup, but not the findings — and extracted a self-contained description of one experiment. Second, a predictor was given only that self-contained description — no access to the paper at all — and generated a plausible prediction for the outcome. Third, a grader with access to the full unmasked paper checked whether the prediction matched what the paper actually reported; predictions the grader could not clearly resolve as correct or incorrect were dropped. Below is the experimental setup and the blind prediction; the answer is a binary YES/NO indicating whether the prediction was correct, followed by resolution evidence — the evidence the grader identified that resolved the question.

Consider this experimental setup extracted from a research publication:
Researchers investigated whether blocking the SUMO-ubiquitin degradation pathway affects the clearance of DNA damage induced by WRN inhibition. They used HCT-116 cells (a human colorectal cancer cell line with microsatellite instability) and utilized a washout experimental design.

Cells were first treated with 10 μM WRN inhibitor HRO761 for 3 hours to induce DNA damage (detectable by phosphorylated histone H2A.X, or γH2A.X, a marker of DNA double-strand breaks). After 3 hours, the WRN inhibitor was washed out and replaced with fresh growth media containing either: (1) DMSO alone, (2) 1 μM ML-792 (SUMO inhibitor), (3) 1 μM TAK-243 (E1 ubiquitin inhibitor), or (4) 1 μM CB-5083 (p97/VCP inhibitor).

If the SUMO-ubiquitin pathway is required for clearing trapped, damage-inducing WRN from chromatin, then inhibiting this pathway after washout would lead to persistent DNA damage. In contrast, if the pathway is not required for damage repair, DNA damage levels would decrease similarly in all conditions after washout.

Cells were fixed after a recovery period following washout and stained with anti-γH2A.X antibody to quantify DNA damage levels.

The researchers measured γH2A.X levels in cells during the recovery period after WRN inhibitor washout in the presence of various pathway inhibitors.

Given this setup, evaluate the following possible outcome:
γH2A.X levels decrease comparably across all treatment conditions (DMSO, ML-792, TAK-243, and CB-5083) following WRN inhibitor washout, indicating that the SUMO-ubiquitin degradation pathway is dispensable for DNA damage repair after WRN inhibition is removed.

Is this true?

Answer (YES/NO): NO